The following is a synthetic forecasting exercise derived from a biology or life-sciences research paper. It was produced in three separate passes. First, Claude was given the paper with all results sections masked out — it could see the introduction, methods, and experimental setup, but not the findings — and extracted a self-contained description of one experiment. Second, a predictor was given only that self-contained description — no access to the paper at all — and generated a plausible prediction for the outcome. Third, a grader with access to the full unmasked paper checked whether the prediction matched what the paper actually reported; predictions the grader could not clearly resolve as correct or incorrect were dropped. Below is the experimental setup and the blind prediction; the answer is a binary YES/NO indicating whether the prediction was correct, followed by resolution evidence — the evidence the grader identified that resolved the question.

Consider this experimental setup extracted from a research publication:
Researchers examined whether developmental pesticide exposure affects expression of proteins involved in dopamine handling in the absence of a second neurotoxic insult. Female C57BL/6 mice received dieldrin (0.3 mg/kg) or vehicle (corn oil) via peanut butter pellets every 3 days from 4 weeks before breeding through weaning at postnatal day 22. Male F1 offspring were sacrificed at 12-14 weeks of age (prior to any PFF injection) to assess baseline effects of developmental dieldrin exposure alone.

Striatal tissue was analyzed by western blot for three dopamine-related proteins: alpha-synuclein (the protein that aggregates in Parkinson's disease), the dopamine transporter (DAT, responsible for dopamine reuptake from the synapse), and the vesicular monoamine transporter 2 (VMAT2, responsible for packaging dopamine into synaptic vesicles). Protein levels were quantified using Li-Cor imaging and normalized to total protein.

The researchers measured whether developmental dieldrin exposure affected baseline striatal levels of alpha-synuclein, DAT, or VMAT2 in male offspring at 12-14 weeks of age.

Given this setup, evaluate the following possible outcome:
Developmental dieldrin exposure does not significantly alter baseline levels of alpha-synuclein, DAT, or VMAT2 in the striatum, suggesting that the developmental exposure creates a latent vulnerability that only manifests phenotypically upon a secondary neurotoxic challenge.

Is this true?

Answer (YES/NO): YES